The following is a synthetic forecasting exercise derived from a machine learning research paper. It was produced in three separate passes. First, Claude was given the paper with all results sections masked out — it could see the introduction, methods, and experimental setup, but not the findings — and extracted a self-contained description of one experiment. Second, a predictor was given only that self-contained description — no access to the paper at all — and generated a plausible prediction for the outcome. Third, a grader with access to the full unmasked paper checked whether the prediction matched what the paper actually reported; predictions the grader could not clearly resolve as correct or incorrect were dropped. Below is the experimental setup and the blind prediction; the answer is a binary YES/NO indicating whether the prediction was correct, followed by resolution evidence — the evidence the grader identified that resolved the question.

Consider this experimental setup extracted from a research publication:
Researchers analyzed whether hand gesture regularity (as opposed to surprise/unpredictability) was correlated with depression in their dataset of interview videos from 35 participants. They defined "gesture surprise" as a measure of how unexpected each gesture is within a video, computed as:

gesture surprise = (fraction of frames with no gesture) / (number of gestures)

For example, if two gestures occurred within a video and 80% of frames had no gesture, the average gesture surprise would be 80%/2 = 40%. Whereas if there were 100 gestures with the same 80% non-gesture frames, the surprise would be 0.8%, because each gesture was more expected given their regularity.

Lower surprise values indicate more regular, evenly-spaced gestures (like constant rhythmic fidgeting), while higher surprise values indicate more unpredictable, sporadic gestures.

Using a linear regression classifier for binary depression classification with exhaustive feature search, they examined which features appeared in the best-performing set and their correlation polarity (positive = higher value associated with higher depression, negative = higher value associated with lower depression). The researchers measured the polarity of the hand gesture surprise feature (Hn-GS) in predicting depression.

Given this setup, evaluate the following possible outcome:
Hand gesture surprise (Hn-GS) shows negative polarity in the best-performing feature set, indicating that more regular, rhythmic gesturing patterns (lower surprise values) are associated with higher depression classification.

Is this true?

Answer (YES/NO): YES